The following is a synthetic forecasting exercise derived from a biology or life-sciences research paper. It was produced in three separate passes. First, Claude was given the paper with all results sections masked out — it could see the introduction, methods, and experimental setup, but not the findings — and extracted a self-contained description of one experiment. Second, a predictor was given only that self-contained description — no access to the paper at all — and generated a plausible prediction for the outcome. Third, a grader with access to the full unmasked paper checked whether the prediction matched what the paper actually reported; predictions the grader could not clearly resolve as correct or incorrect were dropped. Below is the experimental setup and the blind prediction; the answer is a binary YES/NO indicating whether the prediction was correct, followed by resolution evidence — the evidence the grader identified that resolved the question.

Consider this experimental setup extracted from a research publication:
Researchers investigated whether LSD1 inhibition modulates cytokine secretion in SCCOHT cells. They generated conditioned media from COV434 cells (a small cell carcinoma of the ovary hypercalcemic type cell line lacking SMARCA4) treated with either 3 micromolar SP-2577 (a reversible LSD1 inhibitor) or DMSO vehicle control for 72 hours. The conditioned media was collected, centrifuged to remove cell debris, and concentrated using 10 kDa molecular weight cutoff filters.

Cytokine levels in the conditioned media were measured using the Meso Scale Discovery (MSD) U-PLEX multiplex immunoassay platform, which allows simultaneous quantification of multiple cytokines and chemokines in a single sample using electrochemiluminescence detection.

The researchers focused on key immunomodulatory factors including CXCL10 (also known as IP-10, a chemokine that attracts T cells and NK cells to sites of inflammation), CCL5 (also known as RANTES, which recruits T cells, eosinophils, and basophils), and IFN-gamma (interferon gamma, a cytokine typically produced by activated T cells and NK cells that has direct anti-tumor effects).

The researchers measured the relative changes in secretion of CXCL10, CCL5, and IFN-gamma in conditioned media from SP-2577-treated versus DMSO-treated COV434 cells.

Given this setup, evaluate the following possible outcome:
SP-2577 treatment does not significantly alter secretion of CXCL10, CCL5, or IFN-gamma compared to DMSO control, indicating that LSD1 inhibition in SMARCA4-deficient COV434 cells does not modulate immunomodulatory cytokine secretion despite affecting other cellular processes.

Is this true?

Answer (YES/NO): NO